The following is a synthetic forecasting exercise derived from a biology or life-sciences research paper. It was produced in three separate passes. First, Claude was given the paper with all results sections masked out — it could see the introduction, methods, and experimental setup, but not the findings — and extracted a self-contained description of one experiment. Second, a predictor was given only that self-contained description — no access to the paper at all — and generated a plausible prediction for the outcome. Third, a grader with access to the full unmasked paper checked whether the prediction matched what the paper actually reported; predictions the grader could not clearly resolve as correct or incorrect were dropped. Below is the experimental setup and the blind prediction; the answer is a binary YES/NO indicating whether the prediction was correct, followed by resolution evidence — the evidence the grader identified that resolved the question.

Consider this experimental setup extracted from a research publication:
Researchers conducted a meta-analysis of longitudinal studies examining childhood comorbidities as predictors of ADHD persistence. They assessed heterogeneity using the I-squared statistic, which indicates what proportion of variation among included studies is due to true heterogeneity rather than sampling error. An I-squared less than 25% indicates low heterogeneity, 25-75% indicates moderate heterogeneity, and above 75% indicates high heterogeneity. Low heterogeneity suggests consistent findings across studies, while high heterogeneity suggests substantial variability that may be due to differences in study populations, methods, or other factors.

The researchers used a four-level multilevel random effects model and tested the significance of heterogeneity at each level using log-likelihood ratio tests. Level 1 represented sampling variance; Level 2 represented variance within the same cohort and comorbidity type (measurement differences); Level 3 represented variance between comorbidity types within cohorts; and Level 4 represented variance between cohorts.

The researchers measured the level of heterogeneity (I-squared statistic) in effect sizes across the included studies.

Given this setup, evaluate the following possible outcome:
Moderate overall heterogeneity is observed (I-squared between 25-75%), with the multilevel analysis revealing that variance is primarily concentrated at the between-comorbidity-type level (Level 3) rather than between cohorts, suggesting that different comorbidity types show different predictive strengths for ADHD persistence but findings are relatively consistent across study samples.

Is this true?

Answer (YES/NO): NO